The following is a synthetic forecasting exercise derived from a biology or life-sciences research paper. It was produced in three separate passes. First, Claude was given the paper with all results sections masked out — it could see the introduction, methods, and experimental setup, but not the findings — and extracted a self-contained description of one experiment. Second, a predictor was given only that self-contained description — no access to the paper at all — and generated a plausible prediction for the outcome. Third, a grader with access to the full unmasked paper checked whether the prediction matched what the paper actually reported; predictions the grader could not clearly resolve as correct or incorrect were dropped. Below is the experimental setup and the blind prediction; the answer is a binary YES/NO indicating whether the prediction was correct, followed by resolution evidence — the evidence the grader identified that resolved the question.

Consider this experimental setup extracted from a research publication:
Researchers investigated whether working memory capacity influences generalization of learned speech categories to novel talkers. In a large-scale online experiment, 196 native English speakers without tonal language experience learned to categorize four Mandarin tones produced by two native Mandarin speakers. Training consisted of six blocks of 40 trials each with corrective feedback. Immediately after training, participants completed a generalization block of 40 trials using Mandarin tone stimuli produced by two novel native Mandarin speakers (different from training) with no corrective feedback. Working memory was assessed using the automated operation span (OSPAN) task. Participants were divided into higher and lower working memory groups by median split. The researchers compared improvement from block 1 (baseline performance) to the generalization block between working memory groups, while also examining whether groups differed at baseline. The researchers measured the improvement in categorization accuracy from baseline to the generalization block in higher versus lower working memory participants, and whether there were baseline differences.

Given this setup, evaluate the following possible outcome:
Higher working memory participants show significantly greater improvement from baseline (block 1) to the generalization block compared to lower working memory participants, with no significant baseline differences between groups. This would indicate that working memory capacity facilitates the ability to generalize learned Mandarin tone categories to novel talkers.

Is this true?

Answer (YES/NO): YES